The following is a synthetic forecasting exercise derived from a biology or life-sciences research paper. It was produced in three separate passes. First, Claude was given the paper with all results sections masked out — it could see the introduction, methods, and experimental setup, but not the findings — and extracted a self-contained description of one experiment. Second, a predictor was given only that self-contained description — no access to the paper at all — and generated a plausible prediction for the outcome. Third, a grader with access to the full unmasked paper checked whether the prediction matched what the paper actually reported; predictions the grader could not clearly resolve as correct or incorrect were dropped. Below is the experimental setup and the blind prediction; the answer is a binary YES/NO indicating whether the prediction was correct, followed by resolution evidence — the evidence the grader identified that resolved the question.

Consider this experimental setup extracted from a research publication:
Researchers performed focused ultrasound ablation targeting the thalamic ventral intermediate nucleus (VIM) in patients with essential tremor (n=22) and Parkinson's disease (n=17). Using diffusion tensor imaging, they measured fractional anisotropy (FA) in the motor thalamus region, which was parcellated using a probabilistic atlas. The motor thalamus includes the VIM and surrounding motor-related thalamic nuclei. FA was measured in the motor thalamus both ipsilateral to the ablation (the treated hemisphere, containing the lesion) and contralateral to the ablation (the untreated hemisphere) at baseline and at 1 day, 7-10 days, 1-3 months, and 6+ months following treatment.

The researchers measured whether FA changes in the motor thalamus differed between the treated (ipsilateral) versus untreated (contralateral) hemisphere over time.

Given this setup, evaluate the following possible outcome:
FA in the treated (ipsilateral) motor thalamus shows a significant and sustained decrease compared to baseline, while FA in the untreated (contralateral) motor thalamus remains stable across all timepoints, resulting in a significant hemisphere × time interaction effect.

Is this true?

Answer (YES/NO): NO